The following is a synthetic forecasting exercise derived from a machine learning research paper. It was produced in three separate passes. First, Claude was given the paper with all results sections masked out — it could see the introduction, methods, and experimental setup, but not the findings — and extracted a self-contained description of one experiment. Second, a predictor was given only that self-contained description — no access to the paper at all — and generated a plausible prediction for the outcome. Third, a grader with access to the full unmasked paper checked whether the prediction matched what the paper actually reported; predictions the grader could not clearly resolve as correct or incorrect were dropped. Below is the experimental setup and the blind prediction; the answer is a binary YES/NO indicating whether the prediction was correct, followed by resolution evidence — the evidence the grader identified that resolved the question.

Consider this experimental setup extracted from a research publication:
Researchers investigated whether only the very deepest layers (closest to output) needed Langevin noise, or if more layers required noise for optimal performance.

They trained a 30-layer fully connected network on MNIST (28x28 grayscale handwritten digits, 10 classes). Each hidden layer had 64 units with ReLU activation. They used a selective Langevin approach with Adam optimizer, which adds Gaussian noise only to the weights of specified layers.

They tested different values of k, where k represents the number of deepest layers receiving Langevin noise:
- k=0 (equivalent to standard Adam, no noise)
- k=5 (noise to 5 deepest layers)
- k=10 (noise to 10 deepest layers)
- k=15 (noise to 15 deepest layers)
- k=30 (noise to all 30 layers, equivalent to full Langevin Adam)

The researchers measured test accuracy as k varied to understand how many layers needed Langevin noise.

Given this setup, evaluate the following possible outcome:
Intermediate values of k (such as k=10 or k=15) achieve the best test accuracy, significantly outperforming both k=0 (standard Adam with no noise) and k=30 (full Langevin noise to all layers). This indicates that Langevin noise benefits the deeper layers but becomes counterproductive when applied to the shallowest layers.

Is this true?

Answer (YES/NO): NO